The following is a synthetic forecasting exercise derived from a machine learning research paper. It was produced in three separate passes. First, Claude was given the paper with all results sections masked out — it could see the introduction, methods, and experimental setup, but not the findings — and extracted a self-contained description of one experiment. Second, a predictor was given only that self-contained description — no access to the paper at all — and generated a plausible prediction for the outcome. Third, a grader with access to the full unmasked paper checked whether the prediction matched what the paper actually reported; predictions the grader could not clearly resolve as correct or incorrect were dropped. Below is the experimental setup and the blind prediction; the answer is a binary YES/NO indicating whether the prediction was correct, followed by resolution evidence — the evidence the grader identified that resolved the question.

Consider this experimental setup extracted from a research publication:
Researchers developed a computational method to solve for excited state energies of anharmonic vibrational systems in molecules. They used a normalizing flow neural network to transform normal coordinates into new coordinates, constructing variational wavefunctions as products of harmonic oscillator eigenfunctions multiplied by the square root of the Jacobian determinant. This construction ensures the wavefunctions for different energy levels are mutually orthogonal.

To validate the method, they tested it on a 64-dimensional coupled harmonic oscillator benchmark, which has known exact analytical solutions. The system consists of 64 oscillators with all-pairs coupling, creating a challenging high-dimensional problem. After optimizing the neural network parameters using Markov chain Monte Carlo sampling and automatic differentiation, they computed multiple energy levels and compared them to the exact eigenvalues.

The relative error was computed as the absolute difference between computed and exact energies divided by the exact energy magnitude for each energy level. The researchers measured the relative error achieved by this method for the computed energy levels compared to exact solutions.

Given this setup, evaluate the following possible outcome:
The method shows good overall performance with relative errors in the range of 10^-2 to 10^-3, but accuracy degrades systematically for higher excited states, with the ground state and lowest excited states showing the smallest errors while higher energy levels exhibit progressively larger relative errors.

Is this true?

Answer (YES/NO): NO